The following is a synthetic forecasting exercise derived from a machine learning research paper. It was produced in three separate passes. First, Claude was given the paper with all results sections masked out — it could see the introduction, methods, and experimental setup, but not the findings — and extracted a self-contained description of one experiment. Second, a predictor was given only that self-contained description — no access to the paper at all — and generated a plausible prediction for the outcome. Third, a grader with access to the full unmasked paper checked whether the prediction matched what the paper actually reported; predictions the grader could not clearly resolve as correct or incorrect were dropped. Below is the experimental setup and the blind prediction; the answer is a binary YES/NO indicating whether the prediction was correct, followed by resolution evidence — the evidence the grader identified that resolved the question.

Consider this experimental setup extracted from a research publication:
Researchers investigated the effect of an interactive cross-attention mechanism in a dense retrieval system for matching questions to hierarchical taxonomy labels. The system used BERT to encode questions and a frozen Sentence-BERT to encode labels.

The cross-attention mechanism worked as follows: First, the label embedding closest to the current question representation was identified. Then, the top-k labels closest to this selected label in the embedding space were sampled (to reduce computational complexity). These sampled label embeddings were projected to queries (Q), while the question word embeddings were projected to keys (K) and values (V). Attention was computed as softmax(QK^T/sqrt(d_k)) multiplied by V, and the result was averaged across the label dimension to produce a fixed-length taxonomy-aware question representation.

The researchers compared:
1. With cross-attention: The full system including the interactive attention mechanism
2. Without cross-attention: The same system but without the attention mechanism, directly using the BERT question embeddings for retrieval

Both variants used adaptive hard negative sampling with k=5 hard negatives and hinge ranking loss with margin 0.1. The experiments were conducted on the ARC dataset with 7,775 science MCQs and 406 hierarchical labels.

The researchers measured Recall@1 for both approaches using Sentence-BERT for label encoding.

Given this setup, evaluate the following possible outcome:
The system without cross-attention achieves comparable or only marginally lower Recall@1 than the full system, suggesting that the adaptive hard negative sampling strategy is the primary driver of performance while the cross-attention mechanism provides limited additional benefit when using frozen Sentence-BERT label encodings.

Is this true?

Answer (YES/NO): NO